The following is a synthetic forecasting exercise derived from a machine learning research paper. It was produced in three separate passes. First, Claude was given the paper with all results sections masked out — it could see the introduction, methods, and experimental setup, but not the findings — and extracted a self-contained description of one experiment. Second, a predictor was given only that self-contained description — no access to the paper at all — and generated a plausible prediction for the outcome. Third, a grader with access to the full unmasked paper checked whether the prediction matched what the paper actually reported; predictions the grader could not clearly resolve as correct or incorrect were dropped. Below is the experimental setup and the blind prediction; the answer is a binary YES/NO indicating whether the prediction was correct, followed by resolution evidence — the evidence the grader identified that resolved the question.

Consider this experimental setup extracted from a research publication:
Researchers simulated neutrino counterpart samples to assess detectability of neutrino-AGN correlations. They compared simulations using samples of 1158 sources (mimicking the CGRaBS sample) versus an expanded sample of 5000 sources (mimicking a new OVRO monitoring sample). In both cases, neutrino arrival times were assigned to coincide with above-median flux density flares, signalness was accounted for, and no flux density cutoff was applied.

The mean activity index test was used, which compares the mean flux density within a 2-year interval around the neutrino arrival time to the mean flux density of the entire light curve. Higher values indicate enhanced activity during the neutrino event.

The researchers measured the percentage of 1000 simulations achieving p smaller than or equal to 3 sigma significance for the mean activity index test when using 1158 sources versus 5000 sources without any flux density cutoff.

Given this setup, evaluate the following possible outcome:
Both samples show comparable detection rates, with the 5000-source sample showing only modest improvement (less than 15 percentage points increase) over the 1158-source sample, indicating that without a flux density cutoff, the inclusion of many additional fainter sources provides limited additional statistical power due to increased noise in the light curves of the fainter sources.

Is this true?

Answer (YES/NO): NO